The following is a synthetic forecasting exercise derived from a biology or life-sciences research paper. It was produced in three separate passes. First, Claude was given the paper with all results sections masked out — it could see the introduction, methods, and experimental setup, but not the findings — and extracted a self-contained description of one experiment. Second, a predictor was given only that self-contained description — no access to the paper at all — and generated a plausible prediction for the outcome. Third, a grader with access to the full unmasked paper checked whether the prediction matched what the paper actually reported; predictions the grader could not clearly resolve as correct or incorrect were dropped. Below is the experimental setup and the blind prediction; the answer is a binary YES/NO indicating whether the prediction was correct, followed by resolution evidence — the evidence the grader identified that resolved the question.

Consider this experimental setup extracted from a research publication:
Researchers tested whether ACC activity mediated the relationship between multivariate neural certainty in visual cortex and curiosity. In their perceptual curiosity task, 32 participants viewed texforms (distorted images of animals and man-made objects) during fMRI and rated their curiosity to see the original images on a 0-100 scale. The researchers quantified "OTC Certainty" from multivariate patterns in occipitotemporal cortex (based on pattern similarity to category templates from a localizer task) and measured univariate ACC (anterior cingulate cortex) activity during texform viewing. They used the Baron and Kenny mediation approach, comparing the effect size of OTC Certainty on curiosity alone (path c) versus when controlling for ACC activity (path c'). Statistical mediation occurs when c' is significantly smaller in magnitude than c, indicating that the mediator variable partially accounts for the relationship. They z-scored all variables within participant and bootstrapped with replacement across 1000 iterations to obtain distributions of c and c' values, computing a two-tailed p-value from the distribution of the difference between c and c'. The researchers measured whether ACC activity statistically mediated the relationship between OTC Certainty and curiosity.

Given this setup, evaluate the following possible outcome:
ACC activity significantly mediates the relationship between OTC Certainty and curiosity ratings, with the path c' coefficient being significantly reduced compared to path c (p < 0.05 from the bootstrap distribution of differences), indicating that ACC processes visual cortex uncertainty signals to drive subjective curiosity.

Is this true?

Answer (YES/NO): NO